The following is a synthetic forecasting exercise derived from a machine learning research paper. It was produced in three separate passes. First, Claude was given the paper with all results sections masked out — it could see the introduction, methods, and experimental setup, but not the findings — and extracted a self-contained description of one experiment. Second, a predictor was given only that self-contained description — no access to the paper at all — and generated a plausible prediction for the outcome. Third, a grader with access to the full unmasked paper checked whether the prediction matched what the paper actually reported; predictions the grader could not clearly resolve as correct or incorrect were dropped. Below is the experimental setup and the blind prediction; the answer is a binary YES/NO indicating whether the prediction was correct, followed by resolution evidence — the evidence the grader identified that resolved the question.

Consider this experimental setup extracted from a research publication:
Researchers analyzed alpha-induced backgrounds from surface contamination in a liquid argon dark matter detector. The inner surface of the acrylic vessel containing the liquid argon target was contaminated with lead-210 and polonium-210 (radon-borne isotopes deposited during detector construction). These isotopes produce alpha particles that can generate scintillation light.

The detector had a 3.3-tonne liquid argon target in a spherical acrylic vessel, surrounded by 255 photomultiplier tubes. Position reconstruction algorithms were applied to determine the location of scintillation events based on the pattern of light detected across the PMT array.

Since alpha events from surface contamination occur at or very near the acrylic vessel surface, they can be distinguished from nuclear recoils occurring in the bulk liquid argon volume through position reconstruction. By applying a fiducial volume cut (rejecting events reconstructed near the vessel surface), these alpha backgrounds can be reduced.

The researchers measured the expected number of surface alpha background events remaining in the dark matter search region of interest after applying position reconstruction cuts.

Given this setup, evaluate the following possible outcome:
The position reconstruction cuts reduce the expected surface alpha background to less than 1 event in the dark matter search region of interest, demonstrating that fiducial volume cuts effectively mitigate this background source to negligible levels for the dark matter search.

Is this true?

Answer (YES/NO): YES